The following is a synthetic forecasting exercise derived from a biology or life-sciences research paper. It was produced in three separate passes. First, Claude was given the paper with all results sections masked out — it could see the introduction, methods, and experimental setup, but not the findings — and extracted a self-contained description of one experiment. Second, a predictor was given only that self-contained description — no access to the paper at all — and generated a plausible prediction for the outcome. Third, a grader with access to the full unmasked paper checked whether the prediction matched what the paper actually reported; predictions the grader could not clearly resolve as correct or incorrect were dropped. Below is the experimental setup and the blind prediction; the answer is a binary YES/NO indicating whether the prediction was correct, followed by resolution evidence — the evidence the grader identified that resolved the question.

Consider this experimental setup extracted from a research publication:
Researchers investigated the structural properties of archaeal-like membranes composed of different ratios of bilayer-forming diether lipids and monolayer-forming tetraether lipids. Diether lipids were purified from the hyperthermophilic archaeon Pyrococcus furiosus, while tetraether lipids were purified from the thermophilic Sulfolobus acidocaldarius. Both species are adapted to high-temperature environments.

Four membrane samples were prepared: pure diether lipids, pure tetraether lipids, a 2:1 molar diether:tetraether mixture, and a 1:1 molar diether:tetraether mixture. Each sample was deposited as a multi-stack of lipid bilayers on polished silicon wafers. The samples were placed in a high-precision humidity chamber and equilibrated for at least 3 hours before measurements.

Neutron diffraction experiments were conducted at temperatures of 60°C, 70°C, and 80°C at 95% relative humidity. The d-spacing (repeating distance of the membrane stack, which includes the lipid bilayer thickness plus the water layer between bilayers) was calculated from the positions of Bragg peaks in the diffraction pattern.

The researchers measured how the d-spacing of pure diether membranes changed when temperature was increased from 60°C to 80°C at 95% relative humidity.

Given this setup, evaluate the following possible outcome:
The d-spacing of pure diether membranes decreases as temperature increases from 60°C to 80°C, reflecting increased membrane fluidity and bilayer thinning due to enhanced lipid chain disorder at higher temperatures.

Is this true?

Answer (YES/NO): NO